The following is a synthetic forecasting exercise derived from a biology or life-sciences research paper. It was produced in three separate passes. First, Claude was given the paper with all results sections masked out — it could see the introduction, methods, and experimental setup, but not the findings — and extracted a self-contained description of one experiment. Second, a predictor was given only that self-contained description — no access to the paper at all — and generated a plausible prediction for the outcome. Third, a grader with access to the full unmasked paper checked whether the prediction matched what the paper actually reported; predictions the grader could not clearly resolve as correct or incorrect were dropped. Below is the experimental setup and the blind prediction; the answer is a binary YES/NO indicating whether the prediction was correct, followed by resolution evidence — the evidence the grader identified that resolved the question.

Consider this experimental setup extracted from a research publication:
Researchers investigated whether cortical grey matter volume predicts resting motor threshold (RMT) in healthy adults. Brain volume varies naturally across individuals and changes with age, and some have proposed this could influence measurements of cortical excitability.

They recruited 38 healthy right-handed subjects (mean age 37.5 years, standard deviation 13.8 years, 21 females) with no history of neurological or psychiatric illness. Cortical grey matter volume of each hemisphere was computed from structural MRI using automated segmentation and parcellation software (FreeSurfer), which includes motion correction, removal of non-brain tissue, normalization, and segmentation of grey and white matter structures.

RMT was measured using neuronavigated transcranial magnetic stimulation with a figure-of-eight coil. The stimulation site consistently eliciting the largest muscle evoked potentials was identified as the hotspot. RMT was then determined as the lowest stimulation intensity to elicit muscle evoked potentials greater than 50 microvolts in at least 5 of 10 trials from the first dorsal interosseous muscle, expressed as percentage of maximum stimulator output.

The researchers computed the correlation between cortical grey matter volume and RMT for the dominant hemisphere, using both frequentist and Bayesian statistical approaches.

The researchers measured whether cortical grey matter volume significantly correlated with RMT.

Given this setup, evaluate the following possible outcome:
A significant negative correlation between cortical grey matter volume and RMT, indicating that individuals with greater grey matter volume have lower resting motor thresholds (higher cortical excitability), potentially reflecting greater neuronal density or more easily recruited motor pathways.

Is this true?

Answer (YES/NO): NO